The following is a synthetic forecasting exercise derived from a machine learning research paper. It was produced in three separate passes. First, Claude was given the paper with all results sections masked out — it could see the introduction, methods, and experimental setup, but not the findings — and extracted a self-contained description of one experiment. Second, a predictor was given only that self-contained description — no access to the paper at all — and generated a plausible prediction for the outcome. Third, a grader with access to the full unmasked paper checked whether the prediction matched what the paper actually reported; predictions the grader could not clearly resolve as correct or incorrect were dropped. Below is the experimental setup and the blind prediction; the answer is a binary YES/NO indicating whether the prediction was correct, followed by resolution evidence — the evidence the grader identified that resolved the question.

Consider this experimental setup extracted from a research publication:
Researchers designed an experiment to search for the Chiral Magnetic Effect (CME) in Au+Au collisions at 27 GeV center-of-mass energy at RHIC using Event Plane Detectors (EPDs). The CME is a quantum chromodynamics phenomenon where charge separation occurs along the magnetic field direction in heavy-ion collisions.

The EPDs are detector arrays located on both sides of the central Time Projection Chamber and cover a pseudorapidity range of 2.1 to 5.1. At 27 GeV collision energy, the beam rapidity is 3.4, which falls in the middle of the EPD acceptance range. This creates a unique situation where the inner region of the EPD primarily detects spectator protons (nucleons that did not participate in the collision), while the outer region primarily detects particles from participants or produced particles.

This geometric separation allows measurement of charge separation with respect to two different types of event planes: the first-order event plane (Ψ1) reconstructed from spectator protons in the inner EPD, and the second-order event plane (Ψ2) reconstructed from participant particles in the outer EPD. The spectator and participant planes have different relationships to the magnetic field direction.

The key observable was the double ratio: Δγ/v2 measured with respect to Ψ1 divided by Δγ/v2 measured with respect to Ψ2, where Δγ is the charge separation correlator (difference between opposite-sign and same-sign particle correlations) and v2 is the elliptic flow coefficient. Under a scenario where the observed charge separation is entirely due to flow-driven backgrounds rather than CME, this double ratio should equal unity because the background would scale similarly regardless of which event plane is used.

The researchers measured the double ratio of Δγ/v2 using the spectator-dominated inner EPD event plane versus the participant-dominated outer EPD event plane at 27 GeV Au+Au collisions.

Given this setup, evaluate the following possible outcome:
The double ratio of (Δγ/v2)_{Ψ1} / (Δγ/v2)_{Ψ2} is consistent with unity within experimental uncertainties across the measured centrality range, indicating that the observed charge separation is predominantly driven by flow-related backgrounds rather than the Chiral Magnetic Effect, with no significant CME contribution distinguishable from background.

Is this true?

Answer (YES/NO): YES